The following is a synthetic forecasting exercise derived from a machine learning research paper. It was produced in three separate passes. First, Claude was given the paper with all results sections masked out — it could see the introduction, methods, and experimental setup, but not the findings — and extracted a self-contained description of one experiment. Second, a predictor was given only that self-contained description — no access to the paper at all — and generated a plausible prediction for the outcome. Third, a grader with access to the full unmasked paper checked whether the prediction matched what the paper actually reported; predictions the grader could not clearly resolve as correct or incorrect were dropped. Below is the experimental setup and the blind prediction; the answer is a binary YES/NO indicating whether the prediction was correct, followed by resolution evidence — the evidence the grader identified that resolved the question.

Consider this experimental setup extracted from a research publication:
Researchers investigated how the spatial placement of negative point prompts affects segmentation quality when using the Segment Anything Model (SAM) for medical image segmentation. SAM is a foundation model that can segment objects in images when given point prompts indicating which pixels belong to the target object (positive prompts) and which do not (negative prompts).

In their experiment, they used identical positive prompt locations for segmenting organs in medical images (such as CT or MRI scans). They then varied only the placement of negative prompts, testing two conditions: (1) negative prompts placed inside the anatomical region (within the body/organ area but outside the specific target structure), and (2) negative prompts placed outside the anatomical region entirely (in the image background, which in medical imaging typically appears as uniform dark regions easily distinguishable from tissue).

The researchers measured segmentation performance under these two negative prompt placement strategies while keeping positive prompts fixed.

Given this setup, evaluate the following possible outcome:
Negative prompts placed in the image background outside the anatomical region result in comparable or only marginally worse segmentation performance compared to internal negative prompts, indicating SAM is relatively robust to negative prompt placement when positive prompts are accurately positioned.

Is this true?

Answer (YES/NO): NO